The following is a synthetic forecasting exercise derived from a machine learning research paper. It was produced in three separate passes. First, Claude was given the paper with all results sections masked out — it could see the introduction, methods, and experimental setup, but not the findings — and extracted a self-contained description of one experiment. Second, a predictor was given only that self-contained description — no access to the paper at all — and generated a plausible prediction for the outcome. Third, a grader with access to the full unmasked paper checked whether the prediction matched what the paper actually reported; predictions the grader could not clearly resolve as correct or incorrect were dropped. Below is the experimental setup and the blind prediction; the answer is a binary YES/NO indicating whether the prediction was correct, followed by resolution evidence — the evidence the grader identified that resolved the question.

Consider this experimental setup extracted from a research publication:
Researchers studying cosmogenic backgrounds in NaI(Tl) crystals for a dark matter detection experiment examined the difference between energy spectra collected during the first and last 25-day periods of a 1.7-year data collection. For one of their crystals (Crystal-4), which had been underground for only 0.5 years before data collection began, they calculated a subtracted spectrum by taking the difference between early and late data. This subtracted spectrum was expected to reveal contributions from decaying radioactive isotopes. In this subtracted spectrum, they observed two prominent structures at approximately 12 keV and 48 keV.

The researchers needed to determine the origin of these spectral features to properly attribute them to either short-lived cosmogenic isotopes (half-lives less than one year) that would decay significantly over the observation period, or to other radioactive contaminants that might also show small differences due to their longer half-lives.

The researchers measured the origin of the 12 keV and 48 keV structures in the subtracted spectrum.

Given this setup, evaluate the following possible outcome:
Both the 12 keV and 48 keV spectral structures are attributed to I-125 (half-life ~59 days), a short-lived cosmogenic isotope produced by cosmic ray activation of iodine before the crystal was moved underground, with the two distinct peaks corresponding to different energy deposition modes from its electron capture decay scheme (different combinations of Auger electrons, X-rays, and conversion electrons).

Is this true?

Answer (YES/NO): NO